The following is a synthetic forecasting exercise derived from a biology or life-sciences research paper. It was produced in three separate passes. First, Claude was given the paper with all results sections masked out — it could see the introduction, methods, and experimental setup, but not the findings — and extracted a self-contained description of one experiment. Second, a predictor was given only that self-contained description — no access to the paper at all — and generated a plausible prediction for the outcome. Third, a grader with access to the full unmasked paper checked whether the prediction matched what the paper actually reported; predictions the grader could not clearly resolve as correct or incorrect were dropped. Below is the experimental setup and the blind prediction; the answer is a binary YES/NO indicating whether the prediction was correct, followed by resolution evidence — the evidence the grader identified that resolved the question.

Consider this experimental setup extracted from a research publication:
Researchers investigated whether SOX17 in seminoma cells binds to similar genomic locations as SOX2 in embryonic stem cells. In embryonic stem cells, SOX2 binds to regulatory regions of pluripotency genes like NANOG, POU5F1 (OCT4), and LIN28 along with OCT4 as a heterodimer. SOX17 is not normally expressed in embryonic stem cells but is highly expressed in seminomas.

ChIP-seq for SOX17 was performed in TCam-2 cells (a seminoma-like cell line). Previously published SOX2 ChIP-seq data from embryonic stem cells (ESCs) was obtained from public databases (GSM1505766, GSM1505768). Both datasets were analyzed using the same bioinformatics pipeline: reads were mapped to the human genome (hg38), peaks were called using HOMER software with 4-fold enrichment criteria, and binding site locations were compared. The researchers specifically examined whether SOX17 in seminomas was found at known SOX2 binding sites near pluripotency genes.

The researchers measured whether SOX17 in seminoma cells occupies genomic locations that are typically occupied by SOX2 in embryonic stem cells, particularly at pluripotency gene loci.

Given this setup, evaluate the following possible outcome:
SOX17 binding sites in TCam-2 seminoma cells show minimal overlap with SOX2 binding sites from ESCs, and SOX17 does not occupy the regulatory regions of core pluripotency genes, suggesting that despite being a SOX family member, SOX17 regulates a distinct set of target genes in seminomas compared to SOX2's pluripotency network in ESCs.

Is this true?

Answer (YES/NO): NO